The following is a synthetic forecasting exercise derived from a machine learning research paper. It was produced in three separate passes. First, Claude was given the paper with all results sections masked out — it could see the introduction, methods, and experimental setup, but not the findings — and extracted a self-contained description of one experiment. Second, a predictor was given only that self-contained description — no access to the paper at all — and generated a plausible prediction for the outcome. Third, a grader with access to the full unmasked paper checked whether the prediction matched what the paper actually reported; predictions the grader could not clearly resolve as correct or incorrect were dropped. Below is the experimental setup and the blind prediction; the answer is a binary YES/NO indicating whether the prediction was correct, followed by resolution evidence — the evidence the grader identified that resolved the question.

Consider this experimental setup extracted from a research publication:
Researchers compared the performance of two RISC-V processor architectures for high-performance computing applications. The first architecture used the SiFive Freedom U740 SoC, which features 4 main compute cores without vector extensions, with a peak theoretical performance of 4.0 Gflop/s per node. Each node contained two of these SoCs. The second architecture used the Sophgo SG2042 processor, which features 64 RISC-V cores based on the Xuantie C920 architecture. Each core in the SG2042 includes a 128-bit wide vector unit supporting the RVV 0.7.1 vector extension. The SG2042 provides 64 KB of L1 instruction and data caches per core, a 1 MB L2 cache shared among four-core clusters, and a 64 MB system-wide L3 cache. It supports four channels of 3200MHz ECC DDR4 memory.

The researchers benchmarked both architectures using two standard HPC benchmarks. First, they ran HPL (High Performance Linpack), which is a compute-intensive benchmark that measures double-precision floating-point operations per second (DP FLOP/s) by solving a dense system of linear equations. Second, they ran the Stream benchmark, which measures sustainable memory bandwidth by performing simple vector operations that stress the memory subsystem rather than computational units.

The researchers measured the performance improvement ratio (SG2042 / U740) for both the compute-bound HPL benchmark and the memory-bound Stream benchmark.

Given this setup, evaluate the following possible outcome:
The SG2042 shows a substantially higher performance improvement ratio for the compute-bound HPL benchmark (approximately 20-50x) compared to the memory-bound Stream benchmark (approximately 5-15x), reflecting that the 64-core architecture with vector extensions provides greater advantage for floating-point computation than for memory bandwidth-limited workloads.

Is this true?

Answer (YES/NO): NO